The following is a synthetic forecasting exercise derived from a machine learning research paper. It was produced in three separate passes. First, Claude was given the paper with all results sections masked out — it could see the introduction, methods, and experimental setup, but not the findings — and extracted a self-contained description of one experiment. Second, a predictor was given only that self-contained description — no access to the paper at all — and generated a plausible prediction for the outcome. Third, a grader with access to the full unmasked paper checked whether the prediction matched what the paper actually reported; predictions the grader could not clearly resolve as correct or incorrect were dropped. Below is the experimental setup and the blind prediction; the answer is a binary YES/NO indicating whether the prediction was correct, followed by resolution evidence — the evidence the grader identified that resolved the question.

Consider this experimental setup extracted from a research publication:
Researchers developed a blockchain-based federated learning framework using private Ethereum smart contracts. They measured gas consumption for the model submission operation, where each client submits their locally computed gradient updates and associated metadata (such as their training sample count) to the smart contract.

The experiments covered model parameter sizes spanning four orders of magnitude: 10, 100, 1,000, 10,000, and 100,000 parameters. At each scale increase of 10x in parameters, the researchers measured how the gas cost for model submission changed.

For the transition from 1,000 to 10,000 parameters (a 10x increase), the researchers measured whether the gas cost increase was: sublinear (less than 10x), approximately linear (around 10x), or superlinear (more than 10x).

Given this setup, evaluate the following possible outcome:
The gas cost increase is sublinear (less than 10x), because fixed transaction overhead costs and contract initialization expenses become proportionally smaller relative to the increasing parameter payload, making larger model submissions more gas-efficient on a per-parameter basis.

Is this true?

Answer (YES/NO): NO